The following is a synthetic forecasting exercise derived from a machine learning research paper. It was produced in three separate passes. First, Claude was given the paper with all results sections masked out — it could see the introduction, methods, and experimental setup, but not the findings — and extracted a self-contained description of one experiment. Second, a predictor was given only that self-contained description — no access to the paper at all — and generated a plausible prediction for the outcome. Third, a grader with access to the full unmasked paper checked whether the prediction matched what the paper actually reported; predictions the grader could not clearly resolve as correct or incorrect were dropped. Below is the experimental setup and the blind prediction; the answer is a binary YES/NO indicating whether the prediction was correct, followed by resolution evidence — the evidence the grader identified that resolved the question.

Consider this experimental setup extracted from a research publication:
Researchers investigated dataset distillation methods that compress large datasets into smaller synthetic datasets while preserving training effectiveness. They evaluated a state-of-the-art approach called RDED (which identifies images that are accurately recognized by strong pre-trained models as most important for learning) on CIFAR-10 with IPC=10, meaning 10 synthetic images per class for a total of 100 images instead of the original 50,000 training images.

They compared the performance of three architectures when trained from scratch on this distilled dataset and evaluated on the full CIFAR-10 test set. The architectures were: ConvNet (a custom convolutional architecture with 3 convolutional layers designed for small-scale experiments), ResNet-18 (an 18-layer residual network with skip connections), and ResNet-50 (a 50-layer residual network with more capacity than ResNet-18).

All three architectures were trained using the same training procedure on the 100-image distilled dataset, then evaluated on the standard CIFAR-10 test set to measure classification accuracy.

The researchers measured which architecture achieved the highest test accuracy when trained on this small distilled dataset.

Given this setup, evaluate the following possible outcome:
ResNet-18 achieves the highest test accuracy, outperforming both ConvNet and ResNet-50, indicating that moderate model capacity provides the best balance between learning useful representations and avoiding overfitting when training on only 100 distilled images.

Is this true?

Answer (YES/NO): NO